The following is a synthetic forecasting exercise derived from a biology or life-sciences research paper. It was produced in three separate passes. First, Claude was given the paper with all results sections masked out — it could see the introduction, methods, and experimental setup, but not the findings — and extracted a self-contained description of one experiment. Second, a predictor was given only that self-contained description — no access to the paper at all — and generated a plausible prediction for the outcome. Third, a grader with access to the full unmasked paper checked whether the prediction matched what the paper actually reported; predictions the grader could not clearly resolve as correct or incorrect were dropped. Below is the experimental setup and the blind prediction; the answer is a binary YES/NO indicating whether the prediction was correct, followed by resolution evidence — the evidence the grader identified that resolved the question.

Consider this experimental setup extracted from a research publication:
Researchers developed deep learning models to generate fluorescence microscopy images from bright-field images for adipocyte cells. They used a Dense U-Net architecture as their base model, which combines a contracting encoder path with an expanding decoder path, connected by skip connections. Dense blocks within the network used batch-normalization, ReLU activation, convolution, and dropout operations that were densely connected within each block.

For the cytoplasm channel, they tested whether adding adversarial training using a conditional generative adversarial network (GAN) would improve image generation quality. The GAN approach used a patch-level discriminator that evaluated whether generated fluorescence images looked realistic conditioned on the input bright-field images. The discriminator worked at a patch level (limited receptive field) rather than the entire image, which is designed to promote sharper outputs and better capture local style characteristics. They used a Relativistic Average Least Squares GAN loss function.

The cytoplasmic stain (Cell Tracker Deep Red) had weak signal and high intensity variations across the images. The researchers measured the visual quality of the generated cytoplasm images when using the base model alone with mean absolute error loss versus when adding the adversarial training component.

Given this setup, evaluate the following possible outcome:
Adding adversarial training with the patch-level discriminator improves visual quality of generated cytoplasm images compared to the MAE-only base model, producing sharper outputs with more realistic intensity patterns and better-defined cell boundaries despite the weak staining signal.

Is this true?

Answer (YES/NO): NO